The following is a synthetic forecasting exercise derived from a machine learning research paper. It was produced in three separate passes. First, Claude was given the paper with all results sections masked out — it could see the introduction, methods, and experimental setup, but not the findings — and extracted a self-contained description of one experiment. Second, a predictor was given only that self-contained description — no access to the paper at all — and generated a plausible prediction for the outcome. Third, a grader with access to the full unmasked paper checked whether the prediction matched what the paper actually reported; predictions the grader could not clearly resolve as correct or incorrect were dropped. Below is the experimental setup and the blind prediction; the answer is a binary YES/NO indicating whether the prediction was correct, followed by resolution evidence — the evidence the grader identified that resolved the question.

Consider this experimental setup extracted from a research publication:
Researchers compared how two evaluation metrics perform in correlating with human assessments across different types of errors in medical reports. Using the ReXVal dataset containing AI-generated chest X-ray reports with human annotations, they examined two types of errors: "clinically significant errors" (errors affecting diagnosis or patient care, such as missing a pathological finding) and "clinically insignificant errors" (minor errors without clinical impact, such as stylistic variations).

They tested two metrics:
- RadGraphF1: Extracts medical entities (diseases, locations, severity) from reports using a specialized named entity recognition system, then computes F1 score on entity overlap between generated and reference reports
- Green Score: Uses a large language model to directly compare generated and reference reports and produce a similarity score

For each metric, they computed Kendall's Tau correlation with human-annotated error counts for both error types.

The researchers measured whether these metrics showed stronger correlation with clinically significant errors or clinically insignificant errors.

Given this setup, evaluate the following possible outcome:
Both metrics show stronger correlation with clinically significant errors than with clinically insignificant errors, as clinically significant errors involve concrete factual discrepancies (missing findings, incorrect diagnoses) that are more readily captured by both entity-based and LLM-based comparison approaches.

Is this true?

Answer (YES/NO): YES